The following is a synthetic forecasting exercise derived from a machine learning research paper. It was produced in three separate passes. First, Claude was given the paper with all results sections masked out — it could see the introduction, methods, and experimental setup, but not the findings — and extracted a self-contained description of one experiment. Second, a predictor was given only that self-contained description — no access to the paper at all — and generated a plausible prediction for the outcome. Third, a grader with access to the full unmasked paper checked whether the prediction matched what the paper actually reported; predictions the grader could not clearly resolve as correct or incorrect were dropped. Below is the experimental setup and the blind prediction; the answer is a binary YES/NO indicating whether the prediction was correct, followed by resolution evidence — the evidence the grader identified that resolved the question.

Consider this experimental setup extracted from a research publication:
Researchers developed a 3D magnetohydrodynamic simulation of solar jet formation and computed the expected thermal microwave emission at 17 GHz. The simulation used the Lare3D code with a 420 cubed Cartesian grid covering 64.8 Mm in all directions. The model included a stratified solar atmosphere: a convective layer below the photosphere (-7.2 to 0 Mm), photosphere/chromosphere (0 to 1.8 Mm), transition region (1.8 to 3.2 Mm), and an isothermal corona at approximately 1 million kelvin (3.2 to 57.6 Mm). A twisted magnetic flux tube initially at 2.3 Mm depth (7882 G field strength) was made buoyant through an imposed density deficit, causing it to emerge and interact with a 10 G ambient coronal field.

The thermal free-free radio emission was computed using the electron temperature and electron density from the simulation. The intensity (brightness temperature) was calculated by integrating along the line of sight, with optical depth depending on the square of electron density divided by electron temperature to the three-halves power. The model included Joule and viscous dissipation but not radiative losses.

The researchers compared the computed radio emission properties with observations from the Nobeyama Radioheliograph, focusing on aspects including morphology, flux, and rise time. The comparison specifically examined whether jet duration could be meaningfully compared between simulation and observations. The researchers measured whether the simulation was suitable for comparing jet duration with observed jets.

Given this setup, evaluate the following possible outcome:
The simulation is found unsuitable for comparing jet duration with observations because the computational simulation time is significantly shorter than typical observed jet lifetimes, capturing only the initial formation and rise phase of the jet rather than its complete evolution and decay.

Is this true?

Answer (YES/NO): NO